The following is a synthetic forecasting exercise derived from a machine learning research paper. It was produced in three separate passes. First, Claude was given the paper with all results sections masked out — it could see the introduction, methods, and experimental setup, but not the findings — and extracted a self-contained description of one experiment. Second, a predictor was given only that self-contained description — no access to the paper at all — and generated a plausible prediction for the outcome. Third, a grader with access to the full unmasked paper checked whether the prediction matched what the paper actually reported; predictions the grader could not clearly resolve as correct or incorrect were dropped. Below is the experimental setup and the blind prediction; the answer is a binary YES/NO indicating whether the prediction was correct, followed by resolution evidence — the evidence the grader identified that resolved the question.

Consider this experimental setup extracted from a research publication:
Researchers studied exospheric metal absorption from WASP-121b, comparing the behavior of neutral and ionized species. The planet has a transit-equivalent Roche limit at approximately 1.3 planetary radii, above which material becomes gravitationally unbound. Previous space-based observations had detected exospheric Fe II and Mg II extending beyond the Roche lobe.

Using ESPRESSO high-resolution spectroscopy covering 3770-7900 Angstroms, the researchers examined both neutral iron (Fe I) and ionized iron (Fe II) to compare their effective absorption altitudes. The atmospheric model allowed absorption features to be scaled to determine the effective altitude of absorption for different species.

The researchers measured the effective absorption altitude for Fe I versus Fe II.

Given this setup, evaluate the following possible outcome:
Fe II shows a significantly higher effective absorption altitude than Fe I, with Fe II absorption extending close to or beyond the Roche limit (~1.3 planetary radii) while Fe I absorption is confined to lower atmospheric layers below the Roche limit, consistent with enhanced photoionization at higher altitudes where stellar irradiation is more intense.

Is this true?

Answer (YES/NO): NO